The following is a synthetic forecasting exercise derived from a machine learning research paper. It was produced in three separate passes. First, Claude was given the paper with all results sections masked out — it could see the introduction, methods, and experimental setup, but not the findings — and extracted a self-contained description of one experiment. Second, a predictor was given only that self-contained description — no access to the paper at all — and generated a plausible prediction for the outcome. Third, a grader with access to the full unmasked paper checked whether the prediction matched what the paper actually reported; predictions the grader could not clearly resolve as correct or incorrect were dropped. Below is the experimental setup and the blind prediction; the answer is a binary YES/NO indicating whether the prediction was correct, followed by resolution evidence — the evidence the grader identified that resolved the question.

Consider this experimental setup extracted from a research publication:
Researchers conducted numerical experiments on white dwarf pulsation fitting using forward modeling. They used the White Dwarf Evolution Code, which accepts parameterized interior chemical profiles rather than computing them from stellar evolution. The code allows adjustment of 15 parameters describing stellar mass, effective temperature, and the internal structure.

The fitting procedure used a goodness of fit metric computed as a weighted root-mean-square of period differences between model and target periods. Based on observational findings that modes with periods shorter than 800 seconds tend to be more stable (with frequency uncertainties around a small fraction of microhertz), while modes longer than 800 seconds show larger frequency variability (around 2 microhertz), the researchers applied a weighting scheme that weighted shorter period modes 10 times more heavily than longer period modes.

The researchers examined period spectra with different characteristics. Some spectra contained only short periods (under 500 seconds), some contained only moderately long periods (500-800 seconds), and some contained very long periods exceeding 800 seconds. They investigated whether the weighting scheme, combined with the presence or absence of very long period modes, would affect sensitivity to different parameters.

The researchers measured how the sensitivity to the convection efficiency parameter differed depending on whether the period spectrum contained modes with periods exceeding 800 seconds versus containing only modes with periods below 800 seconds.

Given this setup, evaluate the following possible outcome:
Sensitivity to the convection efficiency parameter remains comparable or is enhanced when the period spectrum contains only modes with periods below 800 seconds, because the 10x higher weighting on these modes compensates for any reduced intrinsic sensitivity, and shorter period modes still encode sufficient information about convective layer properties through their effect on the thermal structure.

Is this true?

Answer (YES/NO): NO